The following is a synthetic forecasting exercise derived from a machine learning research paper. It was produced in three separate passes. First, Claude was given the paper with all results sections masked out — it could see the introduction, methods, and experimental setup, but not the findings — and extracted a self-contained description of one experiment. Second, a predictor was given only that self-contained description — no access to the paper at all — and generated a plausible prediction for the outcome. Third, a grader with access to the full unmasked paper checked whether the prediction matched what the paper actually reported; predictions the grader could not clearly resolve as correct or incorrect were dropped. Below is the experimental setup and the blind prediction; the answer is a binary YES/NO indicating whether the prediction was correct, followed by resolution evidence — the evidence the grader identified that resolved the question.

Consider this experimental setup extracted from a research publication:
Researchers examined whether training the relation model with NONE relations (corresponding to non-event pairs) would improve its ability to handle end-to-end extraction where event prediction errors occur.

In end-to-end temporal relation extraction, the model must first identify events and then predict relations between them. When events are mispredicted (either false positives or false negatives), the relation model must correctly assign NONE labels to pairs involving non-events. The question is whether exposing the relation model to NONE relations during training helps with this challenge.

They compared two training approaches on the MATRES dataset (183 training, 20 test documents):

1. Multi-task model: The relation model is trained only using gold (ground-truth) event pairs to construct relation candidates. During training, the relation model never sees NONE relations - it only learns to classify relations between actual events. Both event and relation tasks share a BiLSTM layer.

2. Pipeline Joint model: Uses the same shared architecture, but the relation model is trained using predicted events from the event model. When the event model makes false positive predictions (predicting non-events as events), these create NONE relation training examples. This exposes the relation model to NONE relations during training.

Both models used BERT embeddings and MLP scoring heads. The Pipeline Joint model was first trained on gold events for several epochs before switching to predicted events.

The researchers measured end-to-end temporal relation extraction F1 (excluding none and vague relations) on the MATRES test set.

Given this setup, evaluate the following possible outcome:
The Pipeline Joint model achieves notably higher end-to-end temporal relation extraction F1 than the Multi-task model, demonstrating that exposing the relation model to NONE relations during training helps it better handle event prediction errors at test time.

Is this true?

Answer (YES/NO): NO